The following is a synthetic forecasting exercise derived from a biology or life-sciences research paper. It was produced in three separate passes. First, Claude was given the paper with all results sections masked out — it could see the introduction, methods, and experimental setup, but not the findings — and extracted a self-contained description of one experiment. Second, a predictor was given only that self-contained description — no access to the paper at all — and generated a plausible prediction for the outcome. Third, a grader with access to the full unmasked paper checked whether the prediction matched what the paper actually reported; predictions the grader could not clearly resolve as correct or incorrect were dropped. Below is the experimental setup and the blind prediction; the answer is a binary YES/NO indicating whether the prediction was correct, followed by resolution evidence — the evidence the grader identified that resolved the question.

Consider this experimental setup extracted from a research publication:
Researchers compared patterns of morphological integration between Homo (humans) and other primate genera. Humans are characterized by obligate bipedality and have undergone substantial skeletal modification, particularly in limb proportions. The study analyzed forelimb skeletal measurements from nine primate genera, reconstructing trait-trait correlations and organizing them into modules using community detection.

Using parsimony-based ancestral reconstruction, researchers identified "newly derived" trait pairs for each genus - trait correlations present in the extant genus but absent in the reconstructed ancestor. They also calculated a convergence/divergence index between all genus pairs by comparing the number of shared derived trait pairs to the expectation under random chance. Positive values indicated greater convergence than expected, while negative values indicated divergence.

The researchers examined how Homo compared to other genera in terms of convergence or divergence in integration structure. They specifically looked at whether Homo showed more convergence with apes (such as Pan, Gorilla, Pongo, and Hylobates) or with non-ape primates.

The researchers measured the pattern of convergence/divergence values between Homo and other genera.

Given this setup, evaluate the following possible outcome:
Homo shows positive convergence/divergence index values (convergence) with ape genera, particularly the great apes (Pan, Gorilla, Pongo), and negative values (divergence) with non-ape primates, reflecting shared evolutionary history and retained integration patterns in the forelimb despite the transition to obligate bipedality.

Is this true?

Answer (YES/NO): NO